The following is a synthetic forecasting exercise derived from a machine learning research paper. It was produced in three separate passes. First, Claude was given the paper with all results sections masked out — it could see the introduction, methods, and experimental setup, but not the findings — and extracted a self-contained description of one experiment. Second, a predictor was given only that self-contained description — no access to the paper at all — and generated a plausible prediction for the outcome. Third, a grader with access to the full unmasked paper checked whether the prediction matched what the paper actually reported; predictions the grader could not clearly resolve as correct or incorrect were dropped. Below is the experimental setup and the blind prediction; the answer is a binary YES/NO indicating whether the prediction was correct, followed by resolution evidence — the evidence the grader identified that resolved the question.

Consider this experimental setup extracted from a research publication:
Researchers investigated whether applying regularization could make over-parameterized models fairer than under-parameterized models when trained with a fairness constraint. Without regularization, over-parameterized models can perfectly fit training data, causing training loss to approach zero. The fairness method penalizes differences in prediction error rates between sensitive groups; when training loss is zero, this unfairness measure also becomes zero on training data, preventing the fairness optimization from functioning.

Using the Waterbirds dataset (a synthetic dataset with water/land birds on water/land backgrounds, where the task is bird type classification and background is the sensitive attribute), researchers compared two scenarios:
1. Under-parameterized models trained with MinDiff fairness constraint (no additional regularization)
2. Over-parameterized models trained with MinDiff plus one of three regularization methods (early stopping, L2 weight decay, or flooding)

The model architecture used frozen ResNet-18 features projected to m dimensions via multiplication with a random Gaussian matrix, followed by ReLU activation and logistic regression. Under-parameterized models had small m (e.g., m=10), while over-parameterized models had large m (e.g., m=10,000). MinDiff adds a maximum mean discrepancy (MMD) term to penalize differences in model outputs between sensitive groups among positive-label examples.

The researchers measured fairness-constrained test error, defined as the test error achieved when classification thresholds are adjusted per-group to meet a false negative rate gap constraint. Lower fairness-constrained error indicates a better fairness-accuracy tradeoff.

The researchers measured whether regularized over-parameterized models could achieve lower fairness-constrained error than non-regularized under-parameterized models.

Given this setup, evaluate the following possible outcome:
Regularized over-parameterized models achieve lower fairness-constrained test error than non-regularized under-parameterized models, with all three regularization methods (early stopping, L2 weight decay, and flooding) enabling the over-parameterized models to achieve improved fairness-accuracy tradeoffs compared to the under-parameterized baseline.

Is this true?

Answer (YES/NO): NO